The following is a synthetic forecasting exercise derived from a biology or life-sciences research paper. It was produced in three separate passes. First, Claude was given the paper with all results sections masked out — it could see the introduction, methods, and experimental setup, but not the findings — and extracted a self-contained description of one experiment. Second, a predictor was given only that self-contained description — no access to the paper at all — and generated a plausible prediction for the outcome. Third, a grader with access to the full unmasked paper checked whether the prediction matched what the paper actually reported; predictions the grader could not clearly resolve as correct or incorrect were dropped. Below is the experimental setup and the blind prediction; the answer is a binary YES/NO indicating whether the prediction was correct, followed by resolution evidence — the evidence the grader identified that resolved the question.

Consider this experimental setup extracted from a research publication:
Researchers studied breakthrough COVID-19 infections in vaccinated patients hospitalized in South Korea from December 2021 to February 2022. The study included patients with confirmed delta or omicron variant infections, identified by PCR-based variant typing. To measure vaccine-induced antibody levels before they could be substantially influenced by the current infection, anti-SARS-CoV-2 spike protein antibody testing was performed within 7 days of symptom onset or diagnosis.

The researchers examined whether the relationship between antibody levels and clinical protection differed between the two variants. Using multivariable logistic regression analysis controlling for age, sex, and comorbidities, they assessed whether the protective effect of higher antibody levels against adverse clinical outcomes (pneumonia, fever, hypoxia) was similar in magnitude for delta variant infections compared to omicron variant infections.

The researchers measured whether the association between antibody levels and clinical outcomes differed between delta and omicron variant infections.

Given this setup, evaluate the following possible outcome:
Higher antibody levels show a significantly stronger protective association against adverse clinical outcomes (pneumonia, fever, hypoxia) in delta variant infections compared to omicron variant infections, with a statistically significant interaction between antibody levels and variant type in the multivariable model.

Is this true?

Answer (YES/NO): NO